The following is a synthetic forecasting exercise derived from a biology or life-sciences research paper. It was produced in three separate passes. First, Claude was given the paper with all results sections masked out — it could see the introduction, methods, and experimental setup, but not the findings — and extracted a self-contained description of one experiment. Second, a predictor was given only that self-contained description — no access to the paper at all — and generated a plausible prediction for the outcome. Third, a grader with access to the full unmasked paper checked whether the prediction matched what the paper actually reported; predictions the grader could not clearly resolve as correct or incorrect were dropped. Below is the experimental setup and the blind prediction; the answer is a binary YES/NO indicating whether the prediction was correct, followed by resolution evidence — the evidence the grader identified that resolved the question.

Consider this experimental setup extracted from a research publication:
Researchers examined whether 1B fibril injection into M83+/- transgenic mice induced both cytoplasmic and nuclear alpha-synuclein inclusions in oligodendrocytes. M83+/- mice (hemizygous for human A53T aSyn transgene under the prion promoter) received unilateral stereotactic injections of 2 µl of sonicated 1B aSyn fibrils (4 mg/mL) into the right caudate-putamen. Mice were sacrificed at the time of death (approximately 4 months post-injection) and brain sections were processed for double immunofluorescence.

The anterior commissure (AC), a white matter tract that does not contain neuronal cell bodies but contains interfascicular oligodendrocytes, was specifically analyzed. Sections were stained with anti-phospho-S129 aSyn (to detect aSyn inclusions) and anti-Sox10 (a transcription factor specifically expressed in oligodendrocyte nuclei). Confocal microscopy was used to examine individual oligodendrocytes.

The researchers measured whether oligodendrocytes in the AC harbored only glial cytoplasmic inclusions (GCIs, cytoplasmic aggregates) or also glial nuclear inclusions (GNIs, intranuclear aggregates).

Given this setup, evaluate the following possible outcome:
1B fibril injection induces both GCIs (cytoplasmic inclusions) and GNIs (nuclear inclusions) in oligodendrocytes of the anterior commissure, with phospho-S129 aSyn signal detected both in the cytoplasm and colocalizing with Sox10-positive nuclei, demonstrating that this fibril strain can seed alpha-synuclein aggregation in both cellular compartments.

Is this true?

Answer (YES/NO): YES